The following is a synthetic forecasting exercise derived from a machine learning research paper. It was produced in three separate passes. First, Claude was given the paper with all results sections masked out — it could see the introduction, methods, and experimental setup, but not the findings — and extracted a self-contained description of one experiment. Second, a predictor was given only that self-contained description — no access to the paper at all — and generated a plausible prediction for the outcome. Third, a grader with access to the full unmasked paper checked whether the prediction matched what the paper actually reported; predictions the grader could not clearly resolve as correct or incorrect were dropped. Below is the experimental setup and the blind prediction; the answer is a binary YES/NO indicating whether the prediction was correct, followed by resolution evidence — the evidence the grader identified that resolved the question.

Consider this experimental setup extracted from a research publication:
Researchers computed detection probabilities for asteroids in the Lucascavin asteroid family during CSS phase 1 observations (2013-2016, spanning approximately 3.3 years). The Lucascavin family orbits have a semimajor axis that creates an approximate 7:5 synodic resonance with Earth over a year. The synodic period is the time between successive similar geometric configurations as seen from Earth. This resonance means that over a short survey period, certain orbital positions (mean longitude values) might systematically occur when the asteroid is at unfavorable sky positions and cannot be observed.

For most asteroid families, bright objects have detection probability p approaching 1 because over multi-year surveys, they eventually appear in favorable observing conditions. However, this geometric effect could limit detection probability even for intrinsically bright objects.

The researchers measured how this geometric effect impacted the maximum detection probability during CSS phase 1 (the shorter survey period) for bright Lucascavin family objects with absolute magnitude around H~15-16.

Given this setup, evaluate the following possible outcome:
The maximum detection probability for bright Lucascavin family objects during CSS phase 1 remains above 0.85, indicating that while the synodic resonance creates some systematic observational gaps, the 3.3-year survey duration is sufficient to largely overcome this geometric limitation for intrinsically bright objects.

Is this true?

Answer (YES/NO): NO